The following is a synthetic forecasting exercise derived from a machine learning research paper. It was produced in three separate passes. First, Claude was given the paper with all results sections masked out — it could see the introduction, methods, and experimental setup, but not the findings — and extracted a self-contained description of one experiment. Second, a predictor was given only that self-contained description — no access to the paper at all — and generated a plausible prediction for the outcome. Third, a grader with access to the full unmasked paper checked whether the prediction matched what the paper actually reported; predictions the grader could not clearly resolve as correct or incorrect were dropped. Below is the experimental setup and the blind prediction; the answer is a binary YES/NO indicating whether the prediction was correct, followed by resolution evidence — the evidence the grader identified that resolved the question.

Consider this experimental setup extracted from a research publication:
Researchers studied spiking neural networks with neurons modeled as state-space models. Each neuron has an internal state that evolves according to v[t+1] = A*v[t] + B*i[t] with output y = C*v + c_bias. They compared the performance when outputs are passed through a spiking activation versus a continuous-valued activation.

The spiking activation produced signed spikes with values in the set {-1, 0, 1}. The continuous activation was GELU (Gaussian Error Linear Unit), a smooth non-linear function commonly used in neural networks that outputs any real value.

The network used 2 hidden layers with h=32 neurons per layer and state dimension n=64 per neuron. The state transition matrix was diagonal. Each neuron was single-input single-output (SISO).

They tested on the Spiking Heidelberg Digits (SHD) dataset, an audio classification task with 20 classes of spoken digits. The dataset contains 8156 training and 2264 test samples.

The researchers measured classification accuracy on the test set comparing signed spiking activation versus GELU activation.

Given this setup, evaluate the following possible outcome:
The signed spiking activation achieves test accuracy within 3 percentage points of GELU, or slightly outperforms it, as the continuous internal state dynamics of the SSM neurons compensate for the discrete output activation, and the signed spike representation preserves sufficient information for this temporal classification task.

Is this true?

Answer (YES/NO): NO